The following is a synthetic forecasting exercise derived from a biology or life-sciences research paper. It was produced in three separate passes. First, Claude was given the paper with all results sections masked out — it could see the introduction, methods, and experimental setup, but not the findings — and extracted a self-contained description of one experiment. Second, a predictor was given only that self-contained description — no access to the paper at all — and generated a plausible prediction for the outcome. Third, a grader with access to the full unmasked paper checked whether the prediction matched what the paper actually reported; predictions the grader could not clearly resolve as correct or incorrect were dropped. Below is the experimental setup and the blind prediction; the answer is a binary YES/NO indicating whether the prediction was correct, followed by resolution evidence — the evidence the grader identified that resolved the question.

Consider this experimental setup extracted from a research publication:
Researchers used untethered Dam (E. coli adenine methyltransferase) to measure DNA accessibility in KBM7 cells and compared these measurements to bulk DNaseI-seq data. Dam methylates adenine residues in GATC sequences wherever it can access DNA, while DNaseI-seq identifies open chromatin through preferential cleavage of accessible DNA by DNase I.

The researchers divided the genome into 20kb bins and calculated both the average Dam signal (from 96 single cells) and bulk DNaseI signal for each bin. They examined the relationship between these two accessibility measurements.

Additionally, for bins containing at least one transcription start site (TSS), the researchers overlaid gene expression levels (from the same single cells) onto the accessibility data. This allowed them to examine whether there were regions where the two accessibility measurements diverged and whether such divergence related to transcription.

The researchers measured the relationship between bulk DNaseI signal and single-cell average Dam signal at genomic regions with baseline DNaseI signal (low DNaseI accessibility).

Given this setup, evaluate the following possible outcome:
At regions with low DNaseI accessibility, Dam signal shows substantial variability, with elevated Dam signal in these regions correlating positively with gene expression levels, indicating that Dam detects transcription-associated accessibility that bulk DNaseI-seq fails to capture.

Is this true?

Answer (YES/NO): YES